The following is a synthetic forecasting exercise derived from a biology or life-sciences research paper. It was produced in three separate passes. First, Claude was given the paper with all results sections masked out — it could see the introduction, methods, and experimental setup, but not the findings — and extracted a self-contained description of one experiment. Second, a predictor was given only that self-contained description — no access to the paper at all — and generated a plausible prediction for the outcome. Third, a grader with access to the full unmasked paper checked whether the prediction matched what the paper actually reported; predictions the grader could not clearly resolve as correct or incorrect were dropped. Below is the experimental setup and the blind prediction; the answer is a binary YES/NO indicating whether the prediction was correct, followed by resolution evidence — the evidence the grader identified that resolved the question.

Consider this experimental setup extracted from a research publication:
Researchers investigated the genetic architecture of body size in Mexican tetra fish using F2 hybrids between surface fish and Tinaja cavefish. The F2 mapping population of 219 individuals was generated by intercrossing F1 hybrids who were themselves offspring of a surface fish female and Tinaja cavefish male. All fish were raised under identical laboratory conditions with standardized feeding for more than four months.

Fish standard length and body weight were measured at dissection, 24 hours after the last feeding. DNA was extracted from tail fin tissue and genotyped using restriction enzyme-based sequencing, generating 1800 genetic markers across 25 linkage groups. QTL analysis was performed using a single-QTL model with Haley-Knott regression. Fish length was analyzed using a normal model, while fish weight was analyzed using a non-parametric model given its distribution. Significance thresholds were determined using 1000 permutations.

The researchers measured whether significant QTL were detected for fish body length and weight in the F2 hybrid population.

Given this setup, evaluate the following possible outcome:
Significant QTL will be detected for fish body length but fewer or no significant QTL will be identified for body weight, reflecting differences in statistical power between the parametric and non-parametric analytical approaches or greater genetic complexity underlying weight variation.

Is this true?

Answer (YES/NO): NO